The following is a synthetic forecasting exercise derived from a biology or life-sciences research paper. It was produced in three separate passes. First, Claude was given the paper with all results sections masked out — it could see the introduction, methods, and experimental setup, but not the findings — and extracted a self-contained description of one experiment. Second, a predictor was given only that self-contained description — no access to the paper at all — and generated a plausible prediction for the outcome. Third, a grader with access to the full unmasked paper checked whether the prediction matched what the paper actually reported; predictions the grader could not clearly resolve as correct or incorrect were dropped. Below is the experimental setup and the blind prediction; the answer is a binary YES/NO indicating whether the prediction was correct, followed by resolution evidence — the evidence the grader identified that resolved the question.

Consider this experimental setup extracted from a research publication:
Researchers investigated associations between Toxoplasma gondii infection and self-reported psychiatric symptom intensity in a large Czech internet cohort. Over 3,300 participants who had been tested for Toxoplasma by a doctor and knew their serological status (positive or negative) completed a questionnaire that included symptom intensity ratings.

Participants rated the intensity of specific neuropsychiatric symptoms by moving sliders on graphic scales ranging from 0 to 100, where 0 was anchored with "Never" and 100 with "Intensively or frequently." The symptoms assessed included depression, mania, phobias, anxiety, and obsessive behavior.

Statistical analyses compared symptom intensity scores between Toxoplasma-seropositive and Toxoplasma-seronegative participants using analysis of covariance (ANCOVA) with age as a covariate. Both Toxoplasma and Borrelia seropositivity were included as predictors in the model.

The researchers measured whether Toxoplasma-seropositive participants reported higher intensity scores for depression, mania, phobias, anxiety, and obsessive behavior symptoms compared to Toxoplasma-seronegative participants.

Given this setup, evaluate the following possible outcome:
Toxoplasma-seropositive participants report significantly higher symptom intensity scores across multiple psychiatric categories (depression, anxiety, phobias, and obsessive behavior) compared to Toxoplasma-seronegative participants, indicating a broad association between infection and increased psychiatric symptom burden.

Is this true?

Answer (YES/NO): NO